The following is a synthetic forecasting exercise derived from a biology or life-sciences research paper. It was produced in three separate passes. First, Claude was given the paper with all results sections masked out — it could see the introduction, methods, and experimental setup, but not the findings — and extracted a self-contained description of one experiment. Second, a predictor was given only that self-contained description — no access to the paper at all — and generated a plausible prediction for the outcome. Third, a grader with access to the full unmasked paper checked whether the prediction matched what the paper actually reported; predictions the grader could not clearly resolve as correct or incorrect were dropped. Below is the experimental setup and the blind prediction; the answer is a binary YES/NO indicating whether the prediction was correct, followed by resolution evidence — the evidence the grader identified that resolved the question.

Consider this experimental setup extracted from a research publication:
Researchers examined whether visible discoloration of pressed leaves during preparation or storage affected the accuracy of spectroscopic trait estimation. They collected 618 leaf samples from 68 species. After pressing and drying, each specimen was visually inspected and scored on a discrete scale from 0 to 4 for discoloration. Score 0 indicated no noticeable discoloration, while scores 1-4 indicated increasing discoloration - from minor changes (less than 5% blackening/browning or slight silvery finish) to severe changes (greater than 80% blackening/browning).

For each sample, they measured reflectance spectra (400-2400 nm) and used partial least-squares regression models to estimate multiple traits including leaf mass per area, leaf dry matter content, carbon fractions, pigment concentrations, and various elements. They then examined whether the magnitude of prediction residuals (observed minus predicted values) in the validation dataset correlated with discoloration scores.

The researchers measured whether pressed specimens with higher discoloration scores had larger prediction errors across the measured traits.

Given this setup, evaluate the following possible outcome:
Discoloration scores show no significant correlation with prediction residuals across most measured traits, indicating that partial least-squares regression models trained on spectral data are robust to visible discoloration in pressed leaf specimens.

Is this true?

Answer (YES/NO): YES